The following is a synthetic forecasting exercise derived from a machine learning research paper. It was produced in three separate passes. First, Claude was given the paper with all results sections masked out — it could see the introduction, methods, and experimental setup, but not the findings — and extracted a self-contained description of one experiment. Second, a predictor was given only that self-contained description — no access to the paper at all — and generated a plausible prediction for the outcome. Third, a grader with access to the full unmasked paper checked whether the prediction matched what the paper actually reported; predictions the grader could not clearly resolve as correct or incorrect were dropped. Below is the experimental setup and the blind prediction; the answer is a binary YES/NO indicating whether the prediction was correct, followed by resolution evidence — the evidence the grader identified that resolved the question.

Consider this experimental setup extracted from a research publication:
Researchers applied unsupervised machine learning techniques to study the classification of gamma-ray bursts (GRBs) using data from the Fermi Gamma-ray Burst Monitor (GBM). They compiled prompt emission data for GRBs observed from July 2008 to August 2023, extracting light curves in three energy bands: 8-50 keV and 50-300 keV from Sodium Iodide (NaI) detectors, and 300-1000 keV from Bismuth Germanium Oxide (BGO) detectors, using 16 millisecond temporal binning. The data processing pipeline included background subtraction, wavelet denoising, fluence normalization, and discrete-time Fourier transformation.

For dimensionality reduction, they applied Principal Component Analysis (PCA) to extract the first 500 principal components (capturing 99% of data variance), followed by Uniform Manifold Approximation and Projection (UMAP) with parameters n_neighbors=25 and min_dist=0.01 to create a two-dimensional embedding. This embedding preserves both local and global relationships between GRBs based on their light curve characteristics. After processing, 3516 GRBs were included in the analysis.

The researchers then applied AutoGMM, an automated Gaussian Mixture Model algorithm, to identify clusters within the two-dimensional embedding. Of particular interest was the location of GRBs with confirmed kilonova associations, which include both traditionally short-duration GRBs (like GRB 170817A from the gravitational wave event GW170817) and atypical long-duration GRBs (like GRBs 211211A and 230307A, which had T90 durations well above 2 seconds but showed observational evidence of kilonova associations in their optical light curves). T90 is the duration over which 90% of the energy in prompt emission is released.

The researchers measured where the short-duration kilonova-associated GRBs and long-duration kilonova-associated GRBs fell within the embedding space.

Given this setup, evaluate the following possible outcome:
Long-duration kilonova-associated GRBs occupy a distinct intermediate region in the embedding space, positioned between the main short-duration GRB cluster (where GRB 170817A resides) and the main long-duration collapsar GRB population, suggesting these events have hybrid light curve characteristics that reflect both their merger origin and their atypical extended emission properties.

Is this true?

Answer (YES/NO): NO